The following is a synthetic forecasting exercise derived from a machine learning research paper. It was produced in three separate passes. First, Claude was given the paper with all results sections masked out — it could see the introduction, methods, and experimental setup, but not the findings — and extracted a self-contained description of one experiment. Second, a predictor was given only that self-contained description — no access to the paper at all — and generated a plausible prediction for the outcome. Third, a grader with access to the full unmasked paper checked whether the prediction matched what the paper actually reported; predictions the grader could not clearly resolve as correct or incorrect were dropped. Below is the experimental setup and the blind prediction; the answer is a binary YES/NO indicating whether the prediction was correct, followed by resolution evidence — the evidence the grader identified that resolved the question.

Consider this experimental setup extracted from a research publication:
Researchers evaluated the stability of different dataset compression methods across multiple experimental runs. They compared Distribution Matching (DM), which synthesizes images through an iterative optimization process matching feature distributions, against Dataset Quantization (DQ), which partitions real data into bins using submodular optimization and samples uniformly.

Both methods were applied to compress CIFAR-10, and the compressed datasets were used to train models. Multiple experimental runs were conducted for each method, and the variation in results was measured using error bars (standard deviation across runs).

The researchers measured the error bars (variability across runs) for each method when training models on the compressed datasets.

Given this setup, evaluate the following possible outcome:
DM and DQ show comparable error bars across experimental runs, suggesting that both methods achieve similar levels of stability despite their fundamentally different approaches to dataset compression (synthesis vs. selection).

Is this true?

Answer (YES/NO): YES